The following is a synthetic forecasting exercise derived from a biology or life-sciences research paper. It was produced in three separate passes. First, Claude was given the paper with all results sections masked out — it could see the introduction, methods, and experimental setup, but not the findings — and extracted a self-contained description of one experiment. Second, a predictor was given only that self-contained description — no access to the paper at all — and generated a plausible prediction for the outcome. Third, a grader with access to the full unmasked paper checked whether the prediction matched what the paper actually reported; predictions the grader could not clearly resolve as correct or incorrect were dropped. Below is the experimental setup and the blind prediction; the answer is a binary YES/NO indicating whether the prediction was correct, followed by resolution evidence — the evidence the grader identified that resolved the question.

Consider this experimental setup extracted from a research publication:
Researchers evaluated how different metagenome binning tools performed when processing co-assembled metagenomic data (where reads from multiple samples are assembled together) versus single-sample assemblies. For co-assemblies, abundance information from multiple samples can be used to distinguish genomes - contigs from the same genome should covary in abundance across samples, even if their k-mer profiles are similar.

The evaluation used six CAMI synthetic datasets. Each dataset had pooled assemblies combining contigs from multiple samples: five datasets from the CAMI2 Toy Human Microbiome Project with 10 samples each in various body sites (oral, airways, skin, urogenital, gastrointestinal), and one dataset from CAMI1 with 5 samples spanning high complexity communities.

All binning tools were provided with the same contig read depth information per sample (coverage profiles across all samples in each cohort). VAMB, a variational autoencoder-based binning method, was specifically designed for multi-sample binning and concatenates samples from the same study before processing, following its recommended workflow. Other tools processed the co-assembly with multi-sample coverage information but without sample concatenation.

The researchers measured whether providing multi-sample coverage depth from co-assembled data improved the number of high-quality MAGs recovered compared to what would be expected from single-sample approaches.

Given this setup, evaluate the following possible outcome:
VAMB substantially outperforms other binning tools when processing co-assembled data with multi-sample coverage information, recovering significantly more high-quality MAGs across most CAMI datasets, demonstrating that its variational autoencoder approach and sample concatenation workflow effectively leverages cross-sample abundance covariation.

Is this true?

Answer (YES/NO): NO